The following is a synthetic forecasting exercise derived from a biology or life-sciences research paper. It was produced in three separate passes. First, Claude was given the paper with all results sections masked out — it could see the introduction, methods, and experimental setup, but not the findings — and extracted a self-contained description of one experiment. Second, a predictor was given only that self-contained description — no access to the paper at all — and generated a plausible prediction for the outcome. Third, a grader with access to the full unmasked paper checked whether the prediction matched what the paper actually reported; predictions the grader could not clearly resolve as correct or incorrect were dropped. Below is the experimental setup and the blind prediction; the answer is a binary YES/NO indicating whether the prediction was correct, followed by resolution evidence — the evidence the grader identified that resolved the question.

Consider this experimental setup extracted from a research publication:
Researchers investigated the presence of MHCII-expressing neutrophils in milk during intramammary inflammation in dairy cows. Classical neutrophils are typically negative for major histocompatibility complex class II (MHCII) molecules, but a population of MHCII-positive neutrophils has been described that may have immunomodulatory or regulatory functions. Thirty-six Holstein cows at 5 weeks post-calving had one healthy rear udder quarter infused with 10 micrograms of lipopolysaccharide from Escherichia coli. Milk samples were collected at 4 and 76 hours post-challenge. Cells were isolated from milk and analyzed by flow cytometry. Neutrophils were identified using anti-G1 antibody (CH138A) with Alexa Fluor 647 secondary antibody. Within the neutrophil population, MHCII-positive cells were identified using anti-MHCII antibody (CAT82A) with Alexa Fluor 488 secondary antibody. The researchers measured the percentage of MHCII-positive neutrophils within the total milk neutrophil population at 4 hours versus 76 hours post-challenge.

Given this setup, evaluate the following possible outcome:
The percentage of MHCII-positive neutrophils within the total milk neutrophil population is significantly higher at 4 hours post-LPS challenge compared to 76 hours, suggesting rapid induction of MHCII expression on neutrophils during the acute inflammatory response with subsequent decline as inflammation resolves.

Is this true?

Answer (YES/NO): YES